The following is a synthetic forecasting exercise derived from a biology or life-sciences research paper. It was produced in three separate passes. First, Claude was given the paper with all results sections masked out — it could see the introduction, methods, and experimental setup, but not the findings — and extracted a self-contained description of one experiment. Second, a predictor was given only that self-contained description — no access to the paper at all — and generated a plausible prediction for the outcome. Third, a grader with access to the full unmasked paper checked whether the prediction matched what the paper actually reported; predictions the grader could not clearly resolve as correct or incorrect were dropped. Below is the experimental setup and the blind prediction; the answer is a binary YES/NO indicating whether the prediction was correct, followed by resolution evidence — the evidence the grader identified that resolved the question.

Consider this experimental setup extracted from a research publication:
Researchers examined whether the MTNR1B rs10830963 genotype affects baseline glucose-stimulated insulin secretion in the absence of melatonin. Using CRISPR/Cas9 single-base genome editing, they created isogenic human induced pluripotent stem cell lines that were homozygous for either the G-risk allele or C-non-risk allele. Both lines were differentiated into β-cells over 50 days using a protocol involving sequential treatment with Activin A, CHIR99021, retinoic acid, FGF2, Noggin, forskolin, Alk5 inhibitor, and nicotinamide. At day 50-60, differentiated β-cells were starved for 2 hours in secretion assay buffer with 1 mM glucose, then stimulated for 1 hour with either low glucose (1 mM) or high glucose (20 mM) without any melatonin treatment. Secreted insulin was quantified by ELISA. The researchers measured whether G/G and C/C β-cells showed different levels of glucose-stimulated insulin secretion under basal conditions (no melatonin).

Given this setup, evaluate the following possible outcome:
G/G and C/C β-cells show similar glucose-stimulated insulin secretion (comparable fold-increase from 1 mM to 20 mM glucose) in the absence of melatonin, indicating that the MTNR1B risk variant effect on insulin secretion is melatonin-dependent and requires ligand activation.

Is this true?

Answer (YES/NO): NO